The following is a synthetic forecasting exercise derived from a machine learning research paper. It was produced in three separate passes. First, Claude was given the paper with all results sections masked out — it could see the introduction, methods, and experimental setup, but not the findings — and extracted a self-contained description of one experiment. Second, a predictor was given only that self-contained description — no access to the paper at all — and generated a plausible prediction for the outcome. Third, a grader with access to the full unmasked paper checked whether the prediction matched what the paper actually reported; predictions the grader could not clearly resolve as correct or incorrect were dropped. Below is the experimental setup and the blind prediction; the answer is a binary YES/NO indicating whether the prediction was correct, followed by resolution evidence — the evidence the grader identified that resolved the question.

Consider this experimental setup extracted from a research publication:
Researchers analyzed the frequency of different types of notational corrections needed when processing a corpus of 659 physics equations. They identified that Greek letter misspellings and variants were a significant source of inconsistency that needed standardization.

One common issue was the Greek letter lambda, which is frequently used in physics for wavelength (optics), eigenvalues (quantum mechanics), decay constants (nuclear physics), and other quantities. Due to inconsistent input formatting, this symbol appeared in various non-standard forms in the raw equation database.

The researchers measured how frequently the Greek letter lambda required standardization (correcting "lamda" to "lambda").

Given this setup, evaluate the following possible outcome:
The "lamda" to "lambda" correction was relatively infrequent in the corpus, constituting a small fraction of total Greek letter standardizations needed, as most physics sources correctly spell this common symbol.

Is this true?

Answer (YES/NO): NO